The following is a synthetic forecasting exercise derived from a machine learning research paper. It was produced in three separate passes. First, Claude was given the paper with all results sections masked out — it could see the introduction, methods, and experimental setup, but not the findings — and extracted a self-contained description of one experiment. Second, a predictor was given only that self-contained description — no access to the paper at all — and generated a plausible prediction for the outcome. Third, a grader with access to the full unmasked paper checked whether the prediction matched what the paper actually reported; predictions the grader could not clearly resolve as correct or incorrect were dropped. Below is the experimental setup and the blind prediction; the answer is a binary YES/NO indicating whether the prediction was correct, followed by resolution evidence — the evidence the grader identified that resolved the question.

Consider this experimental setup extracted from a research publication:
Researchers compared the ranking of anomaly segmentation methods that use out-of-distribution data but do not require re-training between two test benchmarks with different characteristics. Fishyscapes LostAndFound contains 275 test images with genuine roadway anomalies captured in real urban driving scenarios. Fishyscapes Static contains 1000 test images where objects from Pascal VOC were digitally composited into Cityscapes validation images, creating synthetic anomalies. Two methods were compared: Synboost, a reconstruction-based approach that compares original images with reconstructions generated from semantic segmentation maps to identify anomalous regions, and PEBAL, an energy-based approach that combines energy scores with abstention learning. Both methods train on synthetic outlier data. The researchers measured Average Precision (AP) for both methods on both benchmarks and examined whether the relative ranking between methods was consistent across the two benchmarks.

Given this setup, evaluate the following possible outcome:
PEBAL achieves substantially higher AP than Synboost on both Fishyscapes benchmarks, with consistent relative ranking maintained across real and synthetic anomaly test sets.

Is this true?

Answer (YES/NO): NO